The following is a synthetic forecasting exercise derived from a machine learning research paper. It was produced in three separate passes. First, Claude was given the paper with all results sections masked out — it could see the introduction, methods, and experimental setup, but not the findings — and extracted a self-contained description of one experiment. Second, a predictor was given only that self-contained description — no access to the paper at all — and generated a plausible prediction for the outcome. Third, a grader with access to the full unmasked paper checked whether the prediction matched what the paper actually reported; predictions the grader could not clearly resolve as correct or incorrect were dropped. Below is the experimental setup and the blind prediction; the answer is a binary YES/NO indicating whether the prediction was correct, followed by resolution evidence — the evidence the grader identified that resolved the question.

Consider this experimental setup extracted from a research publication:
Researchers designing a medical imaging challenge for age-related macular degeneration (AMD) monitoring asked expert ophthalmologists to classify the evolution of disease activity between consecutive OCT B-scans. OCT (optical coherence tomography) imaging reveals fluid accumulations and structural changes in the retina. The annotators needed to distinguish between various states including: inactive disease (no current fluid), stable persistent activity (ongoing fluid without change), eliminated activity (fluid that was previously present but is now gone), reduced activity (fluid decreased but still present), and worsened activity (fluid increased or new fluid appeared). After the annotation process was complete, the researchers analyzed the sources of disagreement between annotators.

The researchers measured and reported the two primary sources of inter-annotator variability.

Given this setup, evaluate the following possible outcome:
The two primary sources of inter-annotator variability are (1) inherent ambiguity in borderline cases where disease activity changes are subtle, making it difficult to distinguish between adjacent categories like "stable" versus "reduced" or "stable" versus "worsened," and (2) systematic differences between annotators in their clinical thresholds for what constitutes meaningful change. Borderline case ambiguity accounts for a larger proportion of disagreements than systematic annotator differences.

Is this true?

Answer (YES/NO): NO